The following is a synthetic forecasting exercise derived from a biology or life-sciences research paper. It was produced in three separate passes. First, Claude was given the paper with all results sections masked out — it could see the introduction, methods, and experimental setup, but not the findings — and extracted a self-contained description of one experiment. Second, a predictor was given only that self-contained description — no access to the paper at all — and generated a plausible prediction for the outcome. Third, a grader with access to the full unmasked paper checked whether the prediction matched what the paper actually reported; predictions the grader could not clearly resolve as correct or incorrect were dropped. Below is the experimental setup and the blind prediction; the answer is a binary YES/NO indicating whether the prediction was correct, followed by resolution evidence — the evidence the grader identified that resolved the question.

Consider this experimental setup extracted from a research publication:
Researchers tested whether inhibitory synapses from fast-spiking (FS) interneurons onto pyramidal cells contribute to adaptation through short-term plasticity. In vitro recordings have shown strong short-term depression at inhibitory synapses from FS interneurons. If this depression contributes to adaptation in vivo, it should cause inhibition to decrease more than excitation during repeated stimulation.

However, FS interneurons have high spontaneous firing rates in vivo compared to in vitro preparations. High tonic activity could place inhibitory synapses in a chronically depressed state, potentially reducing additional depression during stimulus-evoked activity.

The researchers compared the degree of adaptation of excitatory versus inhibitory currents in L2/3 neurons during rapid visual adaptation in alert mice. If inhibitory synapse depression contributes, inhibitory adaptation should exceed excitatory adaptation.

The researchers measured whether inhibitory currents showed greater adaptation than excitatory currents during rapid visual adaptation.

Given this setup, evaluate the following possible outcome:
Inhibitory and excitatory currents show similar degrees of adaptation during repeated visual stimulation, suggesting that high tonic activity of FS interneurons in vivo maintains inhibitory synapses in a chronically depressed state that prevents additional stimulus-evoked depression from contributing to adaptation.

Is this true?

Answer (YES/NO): YES